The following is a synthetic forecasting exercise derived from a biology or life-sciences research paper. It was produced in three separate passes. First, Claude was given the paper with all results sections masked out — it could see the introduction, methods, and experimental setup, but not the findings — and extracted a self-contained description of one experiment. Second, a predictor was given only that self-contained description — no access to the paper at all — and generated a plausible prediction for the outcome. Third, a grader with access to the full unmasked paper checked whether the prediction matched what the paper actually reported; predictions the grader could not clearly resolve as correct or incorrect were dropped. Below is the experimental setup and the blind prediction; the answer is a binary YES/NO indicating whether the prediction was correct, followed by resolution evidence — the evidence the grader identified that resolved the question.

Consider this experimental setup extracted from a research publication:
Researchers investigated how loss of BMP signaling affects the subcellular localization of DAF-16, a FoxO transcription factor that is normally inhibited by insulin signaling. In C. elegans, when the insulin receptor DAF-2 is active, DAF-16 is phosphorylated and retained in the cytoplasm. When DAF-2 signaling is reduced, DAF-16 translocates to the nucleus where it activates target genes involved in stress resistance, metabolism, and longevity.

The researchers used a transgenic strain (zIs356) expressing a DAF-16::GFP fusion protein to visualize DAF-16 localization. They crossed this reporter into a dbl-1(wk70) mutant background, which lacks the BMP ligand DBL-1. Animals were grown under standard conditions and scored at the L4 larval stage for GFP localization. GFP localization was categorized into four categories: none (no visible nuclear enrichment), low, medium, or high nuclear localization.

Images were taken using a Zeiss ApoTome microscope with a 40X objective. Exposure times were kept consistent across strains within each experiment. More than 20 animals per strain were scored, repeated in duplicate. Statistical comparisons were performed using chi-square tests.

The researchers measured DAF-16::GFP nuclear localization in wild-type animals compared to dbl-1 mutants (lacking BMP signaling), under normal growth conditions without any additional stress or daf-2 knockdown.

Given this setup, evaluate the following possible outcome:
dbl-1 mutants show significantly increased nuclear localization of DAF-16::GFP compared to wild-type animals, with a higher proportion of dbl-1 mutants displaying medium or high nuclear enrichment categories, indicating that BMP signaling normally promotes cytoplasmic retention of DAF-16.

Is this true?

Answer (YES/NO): NO